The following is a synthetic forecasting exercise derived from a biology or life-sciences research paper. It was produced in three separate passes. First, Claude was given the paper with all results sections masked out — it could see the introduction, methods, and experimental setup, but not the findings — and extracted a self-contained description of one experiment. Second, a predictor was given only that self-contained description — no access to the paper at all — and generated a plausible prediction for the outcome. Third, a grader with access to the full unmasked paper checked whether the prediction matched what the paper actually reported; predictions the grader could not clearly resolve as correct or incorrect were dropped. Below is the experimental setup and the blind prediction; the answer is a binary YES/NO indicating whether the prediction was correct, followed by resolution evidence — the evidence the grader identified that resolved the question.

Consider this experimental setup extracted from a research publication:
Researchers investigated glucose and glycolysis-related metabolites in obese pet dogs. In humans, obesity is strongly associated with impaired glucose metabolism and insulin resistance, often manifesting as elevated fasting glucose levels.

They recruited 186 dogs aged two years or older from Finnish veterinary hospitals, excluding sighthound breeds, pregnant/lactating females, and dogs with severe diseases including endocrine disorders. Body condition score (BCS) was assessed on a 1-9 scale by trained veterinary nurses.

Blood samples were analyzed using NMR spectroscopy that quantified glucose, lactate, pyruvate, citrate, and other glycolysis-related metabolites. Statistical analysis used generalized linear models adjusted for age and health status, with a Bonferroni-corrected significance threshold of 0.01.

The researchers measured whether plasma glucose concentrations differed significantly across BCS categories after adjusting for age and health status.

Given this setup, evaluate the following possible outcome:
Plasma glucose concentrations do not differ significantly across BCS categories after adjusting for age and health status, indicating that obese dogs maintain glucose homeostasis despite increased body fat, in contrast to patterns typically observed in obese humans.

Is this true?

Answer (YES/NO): YES